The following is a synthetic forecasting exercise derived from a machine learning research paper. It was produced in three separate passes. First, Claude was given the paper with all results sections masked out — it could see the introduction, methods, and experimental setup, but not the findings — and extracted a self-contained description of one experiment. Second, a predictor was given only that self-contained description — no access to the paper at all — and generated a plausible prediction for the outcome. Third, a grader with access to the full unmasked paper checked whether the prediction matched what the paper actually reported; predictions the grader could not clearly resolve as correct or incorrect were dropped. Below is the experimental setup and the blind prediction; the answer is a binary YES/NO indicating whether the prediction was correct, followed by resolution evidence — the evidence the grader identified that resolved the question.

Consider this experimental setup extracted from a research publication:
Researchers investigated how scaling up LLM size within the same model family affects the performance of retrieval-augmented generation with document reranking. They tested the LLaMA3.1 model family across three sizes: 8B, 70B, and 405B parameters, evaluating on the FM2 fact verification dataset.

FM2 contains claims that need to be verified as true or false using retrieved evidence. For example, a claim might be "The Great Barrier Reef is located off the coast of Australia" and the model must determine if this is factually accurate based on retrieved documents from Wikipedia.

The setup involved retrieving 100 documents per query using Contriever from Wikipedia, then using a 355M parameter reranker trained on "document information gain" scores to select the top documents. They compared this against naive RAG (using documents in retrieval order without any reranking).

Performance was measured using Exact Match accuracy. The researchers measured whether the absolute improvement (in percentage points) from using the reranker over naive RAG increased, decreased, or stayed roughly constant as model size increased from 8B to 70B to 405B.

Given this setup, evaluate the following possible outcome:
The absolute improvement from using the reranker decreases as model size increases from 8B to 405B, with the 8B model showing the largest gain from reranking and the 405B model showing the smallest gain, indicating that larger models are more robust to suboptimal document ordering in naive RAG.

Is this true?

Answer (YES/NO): NO